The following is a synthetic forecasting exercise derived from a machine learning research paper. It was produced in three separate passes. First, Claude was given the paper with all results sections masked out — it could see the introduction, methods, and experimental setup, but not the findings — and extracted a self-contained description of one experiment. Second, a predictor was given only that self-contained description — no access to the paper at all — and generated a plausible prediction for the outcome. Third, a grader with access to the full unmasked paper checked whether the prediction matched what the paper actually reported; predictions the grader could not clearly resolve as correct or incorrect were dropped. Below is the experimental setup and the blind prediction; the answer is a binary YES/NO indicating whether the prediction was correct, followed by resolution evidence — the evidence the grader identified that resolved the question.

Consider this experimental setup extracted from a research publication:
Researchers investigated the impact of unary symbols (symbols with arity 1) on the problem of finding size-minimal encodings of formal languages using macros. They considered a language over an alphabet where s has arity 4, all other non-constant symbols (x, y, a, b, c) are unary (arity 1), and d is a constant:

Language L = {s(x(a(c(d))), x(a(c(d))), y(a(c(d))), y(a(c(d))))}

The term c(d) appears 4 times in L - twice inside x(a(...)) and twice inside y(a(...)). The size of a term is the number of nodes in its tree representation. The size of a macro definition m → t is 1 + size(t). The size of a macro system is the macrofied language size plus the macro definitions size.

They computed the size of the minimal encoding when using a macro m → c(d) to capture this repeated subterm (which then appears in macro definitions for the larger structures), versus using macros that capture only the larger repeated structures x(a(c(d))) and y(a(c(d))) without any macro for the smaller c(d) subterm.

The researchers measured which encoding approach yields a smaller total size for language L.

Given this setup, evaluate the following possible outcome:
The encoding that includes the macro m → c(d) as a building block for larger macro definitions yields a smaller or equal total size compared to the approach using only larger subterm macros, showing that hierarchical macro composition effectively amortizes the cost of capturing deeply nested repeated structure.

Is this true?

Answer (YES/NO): NO